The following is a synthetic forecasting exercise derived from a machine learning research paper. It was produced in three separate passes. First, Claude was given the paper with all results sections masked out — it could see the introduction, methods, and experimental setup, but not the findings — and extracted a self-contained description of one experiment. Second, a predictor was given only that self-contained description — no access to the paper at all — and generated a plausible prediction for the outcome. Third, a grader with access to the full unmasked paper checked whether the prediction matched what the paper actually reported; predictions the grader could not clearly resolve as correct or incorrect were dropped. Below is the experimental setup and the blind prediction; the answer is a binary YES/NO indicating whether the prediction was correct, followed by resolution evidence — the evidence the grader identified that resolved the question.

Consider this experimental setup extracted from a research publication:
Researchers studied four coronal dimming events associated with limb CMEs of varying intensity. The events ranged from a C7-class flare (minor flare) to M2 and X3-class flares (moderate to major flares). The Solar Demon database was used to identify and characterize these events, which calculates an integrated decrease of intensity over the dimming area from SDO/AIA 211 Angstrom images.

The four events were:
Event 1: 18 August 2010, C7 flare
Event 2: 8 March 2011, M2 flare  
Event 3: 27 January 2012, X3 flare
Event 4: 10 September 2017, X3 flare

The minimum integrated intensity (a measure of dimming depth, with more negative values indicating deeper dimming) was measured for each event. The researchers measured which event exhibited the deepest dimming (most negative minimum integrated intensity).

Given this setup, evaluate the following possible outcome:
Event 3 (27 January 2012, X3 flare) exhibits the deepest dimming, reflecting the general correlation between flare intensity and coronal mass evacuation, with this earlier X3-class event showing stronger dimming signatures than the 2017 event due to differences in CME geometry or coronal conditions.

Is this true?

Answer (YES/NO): YES